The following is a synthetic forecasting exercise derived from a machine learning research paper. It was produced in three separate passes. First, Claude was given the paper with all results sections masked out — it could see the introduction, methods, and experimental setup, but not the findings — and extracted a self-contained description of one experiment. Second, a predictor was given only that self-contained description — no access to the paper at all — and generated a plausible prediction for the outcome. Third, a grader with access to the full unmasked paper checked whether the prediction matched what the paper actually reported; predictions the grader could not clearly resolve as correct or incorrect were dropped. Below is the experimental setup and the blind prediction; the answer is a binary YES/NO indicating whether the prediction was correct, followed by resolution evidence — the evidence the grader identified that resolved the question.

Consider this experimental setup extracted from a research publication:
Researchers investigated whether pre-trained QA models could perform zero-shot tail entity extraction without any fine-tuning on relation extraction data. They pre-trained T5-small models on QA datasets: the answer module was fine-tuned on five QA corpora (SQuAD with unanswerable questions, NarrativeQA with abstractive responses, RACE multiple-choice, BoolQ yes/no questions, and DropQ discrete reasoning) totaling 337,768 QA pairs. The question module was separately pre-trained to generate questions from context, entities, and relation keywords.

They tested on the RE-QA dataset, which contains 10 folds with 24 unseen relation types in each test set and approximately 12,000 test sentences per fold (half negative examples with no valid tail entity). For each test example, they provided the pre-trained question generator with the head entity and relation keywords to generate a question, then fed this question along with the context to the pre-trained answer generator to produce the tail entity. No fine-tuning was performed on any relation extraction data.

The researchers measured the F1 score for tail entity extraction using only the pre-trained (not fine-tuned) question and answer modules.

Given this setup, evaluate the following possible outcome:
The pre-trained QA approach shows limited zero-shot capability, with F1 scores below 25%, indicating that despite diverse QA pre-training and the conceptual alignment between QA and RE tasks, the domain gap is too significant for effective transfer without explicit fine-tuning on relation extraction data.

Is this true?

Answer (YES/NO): NO